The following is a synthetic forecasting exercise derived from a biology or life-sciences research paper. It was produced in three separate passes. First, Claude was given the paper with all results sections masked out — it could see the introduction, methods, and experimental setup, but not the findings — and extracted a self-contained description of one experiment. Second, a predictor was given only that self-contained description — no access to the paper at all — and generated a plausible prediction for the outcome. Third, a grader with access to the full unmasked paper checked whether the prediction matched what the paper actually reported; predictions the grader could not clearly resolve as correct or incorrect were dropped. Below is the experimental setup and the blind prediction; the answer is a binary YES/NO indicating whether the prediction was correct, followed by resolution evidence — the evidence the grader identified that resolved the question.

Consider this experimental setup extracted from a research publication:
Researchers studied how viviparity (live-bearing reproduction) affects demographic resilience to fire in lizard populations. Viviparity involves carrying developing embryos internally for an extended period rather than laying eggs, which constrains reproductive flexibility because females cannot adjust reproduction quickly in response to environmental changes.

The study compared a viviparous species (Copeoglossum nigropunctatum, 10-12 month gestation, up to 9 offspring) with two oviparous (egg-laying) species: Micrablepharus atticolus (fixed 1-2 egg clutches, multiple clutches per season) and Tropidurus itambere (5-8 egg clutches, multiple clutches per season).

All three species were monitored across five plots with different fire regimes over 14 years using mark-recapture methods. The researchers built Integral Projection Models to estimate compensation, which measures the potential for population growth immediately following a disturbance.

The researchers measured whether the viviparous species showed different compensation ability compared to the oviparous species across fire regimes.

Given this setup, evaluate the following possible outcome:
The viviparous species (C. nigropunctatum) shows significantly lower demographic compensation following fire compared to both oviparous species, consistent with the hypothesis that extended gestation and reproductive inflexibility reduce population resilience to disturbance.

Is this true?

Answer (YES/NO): NO